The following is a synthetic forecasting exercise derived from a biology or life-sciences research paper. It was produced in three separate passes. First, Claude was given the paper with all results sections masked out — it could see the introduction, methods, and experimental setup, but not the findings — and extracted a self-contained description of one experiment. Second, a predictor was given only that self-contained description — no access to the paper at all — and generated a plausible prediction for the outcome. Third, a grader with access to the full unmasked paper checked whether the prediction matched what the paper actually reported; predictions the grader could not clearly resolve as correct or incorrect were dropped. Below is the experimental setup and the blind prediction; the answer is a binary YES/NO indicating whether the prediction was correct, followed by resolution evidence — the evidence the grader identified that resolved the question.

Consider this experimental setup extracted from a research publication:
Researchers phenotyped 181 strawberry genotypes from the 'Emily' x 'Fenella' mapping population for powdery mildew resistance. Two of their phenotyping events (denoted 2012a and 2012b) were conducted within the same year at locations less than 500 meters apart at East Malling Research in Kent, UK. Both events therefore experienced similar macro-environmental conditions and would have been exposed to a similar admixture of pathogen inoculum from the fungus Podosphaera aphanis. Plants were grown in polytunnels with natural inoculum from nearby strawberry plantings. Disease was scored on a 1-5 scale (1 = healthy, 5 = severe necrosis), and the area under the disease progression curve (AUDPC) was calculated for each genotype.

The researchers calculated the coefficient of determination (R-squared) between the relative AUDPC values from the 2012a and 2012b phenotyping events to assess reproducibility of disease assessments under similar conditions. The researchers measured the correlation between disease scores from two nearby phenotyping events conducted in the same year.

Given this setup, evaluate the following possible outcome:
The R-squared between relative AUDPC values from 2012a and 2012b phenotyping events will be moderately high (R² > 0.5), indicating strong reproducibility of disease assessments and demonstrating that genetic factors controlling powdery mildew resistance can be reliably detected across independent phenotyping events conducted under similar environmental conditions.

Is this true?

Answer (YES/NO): NO